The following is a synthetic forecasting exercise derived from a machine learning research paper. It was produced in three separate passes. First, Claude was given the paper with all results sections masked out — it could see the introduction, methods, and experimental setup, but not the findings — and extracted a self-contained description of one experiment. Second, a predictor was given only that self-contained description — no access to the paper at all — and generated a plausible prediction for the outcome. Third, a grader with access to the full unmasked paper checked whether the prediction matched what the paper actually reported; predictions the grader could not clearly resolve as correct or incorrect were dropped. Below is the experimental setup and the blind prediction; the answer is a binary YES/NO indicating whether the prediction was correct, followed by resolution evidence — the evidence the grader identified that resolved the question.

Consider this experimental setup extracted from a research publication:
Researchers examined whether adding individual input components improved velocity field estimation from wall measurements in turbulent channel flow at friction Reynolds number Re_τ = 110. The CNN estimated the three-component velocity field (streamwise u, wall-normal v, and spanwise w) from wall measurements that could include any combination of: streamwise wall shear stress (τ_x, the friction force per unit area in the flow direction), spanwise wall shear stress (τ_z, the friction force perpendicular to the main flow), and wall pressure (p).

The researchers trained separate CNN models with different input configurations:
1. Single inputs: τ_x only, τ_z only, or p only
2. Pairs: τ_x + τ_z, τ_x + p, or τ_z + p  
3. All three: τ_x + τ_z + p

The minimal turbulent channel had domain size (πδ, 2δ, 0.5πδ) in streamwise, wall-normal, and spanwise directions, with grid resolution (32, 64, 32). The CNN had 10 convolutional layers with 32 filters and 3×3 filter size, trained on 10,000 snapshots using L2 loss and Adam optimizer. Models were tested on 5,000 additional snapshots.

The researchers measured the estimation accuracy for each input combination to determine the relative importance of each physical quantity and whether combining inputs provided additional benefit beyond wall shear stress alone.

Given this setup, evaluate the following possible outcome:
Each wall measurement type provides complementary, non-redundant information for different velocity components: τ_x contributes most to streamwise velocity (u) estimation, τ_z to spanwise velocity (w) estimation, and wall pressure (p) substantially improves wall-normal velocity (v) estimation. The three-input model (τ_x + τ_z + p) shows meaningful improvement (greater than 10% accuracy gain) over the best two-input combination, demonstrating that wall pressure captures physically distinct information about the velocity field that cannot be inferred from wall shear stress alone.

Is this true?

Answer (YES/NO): NO